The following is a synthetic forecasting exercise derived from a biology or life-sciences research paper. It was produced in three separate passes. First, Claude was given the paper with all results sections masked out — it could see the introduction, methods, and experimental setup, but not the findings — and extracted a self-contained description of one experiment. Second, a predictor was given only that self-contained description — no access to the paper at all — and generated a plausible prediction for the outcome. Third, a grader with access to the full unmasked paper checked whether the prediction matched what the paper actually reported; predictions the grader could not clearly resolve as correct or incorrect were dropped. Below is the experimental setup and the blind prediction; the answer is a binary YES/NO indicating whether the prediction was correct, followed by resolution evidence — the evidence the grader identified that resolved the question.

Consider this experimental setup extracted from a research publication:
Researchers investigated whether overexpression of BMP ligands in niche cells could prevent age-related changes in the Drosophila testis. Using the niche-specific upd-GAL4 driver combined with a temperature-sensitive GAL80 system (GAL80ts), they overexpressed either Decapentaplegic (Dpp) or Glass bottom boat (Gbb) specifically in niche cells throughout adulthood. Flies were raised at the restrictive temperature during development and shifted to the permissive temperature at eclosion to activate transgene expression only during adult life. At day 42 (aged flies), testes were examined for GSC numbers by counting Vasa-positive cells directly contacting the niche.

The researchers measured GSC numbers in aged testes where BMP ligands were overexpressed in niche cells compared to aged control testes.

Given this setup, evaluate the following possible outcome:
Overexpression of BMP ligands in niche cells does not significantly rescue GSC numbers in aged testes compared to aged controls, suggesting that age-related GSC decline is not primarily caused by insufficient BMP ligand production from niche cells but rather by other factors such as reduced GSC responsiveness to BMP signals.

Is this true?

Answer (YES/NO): NO